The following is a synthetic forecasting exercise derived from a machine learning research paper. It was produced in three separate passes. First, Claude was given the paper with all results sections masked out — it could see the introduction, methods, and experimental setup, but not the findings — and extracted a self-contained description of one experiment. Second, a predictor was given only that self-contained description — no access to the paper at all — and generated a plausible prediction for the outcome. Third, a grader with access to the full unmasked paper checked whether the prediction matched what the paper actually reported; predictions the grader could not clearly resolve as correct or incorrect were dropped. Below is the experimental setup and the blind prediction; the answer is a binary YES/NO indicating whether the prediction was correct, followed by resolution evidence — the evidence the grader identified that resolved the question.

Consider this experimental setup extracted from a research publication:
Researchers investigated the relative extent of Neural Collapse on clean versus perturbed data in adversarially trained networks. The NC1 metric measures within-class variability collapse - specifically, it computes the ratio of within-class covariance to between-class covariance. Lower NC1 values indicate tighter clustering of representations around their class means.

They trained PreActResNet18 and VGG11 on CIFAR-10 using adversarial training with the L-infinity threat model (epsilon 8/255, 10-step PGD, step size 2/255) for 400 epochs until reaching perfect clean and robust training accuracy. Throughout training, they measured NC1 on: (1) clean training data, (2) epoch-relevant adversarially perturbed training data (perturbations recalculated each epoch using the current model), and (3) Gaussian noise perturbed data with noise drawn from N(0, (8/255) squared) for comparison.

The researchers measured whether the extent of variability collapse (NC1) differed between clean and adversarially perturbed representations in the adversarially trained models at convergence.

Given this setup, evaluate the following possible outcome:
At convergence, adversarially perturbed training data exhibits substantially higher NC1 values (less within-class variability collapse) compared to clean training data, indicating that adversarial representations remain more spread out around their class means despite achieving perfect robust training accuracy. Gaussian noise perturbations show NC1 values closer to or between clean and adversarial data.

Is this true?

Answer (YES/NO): YES